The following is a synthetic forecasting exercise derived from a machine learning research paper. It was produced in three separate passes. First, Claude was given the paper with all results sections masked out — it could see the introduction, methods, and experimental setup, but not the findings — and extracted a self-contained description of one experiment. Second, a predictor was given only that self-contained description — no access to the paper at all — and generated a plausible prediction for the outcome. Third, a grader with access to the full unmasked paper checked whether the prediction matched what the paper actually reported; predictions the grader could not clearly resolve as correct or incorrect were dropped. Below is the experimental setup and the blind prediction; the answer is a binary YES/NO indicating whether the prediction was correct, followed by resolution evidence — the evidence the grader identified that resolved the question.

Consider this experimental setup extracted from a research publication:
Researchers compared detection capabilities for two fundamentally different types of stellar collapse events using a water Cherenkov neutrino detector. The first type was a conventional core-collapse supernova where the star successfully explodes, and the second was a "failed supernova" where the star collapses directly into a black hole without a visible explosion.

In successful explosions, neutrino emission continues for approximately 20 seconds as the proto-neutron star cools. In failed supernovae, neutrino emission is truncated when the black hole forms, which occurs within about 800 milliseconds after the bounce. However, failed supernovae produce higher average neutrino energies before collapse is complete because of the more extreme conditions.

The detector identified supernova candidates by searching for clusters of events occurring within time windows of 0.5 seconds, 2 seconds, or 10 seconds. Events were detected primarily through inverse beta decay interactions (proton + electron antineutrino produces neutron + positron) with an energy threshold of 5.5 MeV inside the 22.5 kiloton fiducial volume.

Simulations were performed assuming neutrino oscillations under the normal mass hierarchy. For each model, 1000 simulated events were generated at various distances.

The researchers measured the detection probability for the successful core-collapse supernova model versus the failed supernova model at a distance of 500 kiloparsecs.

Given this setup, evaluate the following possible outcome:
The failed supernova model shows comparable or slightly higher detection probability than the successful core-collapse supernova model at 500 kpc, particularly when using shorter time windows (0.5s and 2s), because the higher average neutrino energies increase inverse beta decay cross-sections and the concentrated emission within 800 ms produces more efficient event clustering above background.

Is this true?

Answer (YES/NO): NO